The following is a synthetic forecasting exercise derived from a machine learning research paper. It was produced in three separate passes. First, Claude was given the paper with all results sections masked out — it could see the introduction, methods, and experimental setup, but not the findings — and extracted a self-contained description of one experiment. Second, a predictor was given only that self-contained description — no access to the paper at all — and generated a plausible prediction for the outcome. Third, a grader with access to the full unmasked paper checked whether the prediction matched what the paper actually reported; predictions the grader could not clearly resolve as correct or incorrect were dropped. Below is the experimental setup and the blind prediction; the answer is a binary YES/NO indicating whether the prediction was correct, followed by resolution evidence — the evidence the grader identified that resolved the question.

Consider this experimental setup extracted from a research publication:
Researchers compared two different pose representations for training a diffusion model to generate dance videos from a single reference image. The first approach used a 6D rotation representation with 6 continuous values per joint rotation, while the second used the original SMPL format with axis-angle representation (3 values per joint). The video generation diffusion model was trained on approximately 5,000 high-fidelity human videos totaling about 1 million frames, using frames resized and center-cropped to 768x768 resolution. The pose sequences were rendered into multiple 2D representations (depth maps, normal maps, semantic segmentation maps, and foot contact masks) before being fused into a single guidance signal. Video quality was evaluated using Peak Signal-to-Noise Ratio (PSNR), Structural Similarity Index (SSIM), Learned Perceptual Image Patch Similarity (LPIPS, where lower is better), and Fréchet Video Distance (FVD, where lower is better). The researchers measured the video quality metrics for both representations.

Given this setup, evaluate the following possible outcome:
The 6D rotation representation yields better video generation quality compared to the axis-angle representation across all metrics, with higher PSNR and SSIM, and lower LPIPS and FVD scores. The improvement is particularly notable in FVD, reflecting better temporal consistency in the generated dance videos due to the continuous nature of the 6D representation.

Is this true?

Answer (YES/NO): NO